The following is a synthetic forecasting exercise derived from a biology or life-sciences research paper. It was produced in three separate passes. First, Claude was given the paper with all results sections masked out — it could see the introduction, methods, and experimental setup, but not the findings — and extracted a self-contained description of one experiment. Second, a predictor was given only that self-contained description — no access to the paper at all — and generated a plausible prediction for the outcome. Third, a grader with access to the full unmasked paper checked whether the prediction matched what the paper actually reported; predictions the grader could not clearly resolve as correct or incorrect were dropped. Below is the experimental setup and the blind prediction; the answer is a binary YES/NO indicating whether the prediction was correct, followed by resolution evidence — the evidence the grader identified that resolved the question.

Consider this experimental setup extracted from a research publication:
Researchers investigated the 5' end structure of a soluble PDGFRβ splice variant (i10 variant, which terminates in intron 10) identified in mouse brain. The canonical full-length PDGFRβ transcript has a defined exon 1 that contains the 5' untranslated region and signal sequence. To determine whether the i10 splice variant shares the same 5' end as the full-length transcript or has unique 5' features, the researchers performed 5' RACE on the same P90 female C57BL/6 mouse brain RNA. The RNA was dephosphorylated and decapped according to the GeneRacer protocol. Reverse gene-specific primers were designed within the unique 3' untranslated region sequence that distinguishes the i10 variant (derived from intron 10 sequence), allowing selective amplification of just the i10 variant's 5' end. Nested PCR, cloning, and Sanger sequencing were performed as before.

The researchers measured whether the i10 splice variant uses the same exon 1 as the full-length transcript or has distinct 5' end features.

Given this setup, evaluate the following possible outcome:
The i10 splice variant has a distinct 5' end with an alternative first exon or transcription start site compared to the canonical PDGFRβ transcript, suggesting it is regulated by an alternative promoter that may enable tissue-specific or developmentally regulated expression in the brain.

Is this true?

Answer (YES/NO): YES